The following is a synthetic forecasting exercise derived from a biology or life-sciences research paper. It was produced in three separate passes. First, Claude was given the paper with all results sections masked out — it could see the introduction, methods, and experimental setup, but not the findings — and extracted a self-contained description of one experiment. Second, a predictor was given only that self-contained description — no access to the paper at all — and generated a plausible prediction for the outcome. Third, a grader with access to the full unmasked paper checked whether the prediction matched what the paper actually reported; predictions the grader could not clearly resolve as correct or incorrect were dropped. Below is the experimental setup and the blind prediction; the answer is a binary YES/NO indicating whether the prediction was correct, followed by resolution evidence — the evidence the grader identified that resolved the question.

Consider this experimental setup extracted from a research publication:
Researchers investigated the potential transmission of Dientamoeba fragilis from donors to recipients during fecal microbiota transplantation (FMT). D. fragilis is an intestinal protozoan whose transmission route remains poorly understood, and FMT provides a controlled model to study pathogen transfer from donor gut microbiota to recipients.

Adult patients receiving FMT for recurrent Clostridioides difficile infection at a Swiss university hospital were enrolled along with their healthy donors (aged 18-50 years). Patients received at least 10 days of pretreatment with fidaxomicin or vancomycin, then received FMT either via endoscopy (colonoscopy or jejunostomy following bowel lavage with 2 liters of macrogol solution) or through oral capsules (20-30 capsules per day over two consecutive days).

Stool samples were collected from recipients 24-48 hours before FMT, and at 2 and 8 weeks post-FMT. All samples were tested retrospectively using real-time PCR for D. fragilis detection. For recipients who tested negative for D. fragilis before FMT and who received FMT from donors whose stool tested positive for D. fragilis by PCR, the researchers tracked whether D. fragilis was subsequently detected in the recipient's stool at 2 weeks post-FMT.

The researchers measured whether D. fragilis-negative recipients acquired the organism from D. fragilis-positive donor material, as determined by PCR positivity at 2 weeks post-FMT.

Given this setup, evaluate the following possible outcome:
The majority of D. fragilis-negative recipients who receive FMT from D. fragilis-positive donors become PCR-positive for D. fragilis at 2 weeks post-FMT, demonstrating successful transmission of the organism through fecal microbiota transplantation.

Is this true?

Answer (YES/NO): NO